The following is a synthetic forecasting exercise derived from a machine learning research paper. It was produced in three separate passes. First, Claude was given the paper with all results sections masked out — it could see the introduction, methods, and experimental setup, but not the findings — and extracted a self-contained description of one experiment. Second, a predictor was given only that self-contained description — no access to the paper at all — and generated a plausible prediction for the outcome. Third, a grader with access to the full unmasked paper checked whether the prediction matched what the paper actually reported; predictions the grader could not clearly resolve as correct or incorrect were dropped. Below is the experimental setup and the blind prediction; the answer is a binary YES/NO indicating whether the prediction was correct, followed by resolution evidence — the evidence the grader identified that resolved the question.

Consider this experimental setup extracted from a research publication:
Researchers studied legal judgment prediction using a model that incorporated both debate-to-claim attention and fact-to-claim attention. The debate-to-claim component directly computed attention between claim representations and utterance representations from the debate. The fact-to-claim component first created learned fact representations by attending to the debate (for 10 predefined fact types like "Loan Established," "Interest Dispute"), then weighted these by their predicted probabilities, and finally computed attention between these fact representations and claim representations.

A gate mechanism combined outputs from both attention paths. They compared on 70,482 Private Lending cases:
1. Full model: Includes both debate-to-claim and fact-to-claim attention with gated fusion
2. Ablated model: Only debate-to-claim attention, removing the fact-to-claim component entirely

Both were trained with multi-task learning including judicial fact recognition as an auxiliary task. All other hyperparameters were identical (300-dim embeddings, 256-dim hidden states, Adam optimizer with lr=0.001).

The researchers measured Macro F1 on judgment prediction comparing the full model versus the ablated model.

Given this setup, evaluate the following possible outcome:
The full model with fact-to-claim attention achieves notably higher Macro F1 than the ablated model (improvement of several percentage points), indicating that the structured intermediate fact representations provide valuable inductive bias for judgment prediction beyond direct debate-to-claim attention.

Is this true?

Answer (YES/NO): NO